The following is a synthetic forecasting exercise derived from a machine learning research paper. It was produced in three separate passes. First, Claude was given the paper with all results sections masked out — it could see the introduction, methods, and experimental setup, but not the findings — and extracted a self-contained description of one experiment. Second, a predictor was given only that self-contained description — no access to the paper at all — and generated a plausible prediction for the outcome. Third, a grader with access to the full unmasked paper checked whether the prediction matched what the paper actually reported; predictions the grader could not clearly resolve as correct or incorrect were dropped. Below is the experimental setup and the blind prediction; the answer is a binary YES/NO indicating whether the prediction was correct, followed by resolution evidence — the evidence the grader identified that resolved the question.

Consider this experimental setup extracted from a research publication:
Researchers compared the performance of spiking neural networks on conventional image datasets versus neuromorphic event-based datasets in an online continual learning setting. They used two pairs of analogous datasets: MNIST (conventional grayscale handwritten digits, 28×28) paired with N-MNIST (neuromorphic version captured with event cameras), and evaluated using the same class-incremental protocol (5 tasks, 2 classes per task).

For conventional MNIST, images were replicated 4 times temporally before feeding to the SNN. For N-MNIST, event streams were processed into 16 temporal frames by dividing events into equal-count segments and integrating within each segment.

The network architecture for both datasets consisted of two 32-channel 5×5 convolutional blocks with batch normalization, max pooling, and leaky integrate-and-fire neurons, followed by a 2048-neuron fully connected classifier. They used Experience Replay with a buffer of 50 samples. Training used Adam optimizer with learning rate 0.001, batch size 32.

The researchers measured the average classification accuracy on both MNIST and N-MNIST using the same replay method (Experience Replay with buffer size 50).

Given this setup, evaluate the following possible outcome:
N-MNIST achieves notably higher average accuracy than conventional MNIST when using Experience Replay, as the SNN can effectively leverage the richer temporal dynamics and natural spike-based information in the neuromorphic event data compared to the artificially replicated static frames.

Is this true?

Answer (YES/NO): NO